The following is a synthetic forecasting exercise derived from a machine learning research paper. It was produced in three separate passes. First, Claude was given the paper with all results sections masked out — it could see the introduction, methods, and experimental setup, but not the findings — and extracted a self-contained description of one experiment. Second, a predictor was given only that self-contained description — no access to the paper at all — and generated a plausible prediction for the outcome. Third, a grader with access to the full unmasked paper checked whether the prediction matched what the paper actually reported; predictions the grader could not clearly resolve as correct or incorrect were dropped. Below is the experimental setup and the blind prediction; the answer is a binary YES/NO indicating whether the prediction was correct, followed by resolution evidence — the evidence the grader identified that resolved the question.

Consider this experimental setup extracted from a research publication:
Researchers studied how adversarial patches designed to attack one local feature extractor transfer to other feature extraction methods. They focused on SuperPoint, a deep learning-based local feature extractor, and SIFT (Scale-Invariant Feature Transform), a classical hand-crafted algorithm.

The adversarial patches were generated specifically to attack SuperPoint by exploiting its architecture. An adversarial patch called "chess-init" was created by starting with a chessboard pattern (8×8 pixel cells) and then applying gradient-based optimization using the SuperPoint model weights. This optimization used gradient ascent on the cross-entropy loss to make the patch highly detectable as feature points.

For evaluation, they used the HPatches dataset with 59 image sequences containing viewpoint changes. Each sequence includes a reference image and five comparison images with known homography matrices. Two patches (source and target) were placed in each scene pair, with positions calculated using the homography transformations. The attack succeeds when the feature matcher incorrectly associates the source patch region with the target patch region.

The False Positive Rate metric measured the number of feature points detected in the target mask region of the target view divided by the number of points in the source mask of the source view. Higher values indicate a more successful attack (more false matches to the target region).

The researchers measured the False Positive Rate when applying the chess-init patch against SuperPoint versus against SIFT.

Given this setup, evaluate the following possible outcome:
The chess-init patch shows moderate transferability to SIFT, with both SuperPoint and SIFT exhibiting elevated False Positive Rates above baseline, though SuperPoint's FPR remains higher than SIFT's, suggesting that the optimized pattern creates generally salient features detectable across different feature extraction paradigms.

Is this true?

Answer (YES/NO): YES